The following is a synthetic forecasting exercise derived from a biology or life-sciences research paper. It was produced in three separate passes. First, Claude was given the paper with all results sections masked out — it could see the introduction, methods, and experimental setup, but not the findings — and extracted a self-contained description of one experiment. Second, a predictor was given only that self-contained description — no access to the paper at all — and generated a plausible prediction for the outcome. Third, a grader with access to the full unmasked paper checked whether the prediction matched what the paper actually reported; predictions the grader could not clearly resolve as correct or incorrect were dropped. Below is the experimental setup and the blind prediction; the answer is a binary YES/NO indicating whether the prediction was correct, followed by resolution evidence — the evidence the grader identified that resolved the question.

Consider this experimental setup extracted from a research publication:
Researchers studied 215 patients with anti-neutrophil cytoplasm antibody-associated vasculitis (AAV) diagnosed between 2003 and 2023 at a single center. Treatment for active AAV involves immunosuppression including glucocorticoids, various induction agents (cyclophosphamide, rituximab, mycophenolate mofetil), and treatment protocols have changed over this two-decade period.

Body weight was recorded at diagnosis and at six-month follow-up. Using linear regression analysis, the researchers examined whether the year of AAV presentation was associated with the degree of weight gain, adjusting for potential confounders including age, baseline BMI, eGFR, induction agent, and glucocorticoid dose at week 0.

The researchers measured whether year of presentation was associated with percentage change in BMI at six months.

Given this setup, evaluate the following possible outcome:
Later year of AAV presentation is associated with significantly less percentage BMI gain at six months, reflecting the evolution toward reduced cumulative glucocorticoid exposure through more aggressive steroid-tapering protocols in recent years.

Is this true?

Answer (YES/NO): YES